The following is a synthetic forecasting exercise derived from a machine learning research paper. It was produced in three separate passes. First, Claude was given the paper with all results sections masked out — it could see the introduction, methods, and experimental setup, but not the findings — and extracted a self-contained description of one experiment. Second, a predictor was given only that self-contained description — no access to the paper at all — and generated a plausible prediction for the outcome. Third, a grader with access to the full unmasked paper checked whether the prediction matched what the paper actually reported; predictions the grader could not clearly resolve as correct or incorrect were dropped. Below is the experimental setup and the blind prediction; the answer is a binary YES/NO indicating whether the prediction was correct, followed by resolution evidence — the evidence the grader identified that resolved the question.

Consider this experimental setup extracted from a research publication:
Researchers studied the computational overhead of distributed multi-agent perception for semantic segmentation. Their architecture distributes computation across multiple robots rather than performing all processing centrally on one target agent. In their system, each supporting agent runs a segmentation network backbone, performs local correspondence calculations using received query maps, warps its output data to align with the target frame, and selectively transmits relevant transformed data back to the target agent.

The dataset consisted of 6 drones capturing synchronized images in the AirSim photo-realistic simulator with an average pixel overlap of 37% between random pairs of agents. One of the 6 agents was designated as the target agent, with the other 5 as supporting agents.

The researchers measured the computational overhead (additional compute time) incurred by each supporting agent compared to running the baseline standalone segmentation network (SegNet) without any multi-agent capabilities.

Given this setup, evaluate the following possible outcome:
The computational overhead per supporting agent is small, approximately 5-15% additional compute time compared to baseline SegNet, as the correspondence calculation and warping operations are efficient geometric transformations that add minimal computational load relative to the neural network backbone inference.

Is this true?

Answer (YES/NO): NO